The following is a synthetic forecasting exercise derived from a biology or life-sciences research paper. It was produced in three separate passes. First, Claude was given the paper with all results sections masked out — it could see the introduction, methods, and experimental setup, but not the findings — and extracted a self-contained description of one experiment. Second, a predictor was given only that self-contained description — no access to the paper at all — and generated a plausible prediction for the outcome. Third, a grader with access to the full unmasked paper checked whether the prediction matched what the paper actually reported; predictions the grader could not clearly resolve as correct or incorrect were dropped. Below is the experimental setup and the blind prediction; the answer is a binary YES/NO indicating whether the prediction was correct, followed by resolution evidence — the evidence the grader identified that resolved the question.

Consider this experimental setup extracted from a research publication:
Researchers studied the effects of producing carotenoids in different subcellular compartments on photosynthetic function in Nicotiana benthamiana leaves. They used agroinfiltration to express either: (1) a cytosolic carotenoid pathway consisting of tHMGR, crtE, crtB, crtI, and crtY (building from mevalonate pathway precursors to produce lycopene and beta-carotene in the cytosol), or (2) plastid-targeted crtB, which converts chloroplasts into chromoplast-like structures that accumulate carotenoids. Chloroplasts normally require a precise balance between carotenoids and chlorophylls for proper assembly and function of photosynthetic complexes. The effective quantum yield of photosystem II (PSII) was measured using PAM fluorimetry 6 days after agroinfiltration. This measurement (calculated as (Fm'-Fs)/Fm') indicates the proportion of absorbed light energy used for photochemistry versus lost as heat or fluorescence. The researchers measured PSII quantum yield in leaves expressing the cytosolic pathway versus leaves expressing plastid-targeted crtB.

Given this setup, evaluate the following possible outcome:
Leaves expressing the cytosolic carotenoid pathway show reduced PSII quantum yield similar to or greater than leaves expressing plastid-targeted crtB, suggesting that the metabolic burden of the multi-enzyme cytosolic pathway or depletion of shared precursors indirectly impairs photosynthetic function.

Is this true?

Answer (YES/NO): NO